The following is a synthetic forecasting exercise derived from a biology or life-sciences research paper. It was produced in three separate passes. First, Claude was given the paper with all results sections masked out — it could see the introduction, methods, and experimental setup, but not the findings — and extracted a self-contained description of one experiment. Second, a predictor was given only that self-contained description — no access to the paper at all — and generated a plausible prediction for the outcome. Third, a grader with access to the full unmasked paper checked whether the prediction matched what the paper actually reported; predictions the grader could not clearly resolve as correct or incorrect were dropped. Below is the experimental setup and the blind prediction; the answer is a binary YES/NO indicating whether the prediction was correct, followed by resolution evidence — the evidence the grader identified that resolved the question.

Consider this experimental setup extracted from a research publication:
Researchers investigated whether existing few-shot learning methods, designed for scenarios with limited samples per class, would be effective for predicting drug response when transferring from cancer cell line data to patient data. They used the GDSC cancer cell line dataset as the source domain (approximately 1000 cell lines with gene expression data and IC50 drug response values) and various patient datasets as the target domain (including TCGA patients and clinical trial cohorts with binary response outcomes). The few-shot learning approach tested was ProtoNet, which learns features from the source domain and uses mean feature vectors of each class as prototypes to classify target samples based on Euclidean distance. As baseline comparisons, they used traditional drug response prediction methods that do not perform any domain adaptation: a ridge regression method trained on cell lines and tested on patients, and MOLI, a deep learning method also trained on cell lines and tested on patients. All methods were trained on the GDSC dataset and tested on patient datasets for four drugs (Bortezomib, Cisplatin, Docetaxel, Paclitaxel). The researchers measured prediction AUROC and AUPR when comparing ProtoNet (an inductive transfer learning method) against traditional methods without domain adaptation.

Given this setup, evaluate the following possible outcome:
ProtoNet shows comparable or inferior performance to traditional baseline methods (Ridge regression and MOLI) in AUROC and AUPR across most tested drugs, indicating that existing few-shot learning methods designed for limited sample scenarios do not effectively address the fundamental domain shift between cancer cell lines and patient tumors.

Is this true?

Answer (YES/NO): YES